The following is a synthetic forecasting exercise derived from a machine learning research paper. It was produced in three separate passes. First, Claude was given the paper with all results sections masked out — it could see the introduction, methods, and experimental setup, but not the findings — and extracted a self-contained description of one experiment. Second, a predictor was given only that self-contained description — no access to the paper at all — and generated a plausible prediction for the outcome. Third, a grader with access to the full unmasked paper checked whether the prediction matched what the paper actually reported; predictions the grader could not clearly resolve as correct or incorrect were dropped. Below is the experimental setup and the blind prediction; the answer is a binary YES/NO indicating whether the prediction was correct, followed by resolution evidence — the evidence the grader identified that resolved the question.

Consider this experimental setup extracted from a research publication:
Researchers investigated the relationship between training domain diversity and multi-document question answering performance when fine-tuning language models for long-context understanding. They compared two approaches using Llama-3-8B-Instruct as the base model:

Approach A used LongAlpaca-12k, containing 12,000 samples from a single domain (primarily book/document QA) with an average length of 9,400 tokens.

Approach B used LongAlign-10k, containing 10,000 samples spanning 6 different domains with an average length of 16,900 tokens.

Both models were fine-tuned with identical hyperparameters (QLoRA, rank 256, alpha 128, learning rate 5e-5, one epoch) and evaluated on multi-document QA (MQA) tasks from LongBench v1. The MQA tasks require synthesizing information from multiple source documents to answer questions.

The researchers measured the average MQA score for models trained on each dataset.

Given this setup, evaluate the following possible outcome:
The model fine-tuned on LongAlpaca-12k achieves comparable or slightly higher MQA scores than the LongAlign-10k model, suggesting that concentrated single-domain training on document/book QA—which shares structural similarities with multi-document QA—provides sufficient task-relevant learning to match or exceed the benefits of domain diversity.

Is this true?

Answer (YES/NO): NO